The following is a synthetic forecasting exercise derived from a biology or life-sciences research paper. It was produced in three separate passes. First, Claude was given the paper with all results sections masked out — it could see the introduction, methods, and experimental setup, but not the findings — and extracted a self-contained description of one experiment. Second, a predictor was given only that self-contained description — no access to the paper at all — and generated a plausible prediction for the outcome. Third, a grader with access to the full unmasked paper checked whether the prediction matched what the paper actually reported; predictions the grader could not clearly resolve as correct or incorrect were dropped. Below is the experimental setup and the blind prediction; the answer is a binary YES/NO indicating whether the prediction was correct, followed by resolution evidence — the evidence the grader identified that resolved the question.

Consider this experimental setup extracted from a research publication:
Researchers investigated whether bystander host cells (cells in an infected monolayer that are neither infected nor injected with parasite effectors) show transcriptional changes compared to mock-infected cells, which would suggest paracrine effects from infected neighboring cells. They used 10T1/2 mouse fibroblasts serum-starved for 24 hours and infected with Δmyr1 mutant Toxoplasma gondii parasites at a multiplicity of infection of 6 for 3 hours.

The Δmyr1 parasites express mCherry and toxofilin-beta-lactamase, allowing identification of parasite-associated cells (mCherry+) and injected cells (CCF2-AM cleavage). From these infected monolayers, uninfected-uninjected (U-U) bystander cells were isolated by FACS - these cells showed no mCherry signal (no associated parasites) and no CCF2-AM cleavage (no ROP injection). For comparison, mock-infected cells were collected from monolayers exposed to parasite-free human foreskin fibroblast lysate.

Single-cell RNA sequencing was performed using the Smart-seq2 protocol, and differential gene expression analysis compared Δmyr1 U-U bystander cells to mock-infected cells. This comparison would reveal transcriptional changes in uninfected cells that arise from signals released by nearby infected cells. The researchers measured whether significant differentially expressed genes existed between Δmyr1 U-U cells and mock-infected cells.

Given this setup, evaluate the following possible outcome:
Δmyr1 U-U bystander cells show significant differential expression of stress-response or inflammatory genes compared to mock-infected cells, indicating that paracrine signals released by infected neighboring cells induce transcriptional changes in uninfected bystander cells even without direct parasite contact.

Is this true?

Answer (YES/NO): YES